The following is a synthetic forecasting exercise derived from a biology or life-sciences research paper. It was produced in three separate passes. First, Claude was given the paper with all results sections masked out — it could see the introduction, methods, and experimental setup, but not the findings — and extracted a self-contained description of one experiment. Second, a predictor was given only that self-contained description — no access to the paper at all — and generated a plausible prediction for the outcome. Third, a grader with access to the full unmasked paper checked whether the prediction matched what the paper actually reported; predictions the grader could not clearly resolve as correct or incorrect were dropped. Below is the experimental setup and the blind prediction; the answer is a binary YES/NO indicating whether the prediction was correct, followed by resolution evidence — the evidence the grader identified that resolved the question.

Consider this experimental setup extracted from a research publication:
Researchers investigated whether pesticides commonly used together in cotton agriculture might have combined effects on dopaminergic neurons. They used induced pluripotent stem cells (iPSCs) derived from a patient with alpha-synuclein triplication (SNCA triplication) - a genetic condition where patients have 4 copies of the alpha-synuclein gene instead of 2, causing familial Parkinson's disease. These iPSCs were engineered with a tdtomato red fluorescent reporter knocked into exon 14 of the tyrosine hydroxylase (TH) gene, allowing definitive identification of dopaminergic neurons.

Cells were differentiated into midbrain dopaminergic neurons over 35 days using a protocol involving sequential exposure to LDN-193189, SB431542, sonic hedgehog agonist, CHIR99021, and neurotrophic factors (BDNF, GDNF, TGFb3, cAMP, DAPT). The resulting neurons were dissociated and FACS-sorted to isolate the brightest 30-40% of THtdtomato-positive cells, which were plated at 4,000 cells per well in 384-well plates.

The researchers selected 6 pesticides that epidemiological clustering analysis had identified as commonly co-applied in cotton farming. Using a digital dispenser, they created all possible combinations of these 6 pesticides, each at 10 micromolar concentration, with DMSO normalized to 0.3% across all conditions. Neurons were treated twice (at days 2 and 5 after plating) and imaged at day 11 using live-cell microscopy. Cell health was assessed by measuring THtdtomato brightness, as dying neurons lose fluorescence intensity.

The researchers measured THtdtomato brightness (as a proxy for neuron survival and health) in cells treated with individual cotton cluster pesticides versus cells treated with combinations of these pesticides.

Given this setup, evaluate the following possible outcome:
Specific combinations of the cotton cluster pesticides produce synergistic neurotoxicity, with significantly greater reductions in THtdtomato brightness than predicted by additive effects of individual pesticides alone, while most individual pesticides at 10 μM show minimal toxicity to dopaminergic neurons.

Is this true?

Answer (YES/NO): YES